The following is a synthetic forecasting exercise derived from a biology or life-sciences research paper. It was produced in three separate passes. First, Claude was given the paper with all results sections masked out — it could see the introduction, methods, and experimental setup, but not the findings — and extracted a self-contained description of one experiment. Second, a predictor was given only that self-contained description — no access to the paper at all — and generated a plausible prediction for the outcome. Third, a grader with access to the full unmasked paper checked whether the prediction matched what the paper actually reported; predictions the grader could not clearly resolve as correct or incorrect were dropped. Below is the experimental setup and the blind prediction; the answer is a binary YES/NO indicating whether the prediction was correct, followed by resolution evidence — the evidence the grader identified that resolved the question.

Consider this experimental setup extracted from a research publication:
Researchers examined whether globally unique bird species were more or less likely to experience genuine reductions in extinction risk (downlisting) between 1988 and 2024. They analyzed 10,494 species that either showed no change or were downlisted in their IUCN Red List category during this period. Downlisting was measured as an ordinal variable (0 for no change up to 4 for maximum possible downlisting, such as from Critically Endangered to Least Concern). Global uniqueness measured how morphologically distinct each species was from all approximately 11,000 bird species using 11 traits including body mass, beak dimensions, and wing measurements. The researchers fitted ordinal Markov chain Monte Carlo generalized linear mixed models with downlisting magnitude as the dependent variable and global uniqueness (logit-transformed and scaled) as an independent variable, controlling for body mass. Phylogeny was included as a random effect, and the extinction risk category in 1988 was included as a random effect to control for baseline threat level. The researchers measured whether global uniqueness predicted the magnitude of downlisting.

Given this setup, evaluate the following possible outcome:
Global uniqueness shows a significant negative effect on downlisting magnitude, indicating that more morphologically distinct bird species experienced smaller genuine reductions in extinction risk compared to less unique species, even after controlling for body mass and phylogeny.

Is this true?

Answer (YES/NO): NO